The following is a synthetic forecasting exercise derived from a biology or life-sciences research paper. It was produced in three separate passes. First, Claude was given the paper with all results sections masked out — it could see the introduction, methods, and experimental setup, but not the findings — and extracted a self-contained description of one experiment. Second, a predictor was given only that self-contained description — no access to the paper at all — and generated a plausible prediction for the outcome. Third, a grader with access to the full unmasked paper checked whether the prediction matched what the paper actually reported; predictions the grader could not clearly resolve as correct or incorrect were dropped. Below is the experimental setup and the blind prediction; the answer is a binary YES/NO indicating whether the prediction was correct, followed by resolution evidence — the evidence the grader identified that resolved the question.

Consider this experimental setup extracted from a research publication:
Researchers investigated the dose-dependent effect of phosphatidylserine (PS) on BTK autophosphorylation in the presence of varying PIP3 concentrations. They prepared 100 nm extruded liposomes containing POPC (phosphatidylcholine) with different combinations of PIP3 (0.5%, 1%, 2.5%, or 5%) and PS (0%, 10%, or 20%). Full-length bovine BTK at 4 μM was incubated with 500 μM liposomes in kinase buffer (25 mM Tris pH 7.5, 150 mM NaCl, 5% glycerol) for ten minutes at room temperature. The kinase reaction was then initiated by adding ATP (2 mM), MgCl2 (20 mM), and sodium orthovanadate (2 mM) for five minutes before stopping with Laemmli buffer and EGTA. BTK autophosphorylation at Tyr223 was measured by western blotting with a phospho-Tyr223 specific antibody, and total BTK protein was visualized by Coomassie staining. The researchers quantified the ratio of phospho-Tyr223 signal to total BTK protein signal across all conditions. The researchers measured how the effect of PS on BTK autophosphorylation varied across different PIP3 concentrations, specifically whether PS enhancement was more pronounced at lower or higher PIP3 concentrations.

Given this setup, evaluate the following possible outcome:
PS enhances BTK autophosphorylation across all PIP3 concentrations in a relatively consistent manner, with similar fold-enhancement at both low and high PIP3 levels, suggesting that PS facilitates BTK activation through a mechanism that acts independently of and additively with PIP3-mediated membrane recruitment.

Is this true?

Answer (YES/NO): NO